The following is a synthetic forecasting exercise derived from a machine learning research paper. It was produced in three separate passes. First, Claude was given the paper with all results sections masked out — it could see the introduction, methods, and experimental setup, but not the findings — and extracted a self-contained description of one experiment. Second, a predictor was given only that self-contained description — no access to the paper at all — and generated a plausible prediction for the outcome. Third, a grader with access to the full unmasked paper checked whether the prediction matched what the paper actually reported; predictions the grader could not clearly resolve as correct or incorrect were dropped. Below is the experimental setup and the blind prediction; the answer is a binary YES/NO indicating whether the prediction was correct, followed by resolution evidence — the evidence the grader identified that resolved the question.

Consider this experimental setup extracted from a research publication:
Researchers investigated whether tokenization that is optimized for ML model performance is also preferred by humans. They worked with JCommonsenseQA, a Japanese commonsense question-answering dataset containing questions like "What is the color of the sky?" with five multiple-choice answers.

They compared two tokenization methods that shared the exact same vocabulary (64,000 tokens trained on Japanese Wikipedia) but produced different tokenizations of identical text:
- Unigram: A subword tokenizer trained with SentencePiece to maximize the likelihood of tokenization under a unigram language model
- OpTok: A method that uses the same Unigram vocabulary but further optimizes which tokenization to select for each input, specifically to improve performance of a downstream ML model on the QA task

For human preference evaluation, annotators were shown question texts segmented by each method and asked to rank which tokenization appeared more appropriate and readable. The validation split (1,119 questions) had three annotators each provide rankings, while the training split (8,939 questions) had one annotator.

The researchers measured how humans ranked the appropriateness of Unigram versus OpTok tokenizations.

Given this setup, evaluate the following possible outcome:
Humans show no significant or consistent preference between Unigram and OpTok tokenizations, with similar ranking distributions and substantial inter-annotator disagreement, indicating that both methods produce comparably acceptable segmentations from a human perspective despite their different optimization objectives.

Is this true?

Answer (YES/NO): NO